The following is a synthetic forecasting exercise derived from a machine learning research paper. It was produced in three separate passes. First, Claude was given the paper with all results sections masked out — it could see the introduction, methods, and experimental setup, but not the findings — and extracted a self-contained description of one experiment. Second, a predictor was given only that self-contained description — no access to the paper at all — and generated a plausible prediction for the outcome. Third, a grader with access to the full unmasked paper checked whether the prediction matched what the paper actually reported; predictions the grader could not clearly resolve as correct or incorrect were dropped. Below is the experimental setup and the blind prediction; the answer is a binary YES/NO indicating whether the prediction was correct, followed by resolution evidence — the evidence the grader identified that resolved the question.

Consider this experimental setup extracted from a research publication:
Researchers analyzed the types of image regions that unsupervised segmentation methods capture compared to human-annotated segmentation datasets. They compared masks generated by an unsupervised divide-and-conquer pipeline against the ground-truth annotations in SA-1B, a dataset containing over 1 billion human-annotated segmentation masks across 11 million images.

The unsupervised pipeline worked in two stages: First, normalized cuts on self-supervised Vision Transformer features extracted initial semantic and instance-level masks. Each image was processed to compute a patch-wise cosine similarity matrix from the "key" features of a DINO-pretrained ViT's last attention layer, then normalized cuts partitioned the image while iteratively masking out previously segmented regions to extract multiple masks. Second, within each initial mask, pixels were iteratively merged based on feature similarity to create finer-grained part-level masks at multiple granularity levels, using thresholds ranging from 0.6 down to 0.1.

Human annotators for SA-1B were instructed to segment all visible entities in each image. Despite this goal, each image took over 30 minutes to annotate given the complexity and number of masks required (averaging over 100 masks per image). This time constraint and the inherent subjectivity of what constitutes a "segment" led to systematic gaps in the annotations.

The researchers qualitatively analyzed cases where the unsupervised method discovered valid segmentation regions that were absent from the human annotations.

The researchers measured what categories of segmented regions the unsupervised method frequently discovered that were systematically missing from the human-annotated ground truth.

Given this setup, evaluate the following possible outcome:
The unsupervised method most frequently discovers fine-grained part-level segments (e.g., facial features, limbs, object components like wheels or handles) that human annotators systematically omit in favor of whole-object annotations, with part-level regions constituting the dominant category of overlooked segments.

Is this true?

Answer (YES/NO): YES